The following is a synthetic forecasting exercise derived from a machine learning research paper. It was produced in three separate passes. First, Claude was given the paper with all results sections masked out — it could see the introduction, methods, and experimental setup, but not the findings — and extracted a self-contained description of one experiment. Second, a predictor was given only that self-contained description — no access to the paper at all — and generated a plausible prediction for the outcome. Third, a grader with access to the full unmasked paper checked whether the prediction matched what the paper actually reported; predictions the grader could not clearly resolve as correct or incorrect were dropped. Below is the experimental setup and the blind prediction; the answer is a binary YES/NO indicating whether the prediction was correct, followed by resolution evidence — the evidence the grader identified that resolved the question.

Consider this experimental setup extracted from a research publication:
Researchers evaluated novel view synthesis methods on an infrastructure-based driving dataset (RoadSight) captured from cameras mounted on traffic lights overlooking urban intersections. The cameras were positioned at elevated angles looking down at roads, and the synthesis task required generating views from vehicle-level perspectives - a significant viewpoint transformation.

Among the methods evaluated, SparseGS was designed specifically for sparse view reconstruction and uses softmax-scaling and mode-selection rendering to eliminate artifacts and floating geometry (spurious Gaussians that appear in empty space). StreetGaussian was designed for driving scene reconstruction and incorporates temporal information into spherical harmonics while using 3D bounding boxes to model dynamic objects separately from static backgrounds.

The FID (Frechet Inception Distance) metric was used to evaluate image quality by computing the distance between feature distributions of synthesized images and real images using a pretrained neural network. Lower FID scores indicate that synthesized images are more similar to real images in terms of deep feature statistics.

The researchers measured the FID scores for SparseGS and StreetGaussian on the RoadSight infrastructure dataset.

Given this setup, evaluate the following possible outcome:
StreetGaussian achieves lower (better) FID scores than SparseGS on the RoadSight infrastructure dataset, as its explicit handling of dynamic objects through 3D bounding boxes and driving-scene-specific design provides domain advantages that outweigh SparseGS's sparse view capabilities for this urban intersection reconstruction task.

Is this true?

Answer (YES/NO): NO